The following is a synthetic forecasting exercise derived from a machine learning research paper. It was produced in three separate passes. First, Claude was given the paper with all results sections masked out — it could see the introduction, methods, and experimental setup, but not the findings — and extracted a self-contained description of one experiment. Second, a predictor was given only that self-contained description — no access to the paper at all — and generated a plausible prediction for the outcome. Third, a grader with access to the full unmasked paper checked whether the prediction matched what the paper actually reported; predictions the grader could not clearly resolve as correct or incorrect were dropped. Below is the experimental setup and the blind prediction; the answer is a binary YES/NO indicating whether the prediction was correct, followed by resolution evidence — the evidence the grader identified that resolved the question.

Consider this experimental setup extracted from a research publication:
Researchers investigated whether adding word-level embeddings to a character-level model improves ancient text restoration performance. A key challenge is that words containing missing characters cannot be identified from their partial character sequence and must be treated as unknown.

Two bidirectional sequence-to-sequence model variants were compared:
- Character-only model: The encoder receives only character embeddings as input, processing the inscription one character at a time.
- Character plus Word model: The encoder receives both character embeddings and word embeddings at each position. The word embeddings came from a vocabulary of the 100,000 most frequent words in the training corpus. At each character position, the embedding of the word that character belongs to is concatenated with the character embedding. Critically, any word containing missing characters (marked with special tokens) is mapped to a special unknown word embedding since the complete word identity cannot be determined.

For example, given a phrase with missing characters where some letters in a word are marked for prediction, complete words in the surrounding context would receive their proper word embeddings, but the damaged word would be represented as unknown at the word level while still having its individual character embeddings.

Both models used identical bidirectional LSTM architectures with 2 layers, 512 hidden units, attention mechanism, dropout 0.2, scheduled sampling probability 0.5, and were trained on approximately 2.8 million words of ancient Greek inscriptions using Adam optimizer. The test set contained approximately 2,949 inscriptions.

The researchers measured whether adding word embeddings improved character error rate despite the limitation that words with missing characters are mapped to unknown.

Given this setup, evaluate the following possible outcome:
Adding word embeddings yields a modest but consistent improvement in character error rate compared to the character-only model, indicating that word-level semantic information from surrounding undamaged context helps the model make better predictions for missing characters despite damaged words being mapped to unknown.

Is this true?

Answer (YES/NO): YES